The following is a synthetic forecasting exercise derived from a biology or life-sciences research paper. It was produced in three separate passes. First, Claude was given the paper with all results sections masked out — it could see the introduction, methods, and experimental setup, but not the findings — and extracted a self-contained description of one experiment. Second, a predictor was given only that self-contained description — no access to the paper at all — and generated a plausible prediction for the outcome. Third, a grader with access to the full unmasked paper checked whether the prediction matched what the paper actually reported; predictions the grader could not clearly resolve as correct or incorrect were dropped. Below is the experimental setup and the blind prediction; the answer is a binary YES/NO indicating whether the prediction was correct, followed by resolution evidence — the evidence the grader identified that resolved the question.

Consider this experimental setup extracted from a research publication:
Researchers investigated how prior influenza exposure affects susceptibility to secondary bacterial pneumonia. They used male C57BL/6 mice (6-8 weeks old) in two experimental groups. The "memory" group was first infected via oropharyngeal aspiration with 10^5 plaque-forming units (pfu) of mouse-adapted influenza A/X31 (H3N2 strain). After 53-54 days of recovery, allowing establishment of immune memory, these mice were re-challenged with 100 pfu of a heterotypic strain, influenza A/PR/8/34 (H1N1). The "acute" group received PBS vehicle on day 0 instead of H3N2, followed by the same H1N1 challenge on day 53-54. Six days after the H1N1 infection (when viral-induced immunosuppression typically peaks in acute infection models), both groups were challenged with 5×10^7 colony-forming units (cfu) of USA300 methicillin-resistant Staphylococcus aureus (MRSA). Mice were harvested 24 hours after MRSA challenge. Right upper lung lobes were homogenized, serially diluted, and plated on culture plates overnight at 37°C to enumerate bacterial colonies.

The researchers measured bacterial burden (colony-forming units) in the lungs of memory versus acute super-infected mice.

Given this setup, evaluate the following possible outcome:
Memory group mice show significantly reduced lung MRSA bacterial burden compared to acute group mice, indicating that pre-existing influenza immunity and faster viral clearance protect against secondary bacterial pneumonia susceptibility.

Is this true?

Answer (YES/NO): YES